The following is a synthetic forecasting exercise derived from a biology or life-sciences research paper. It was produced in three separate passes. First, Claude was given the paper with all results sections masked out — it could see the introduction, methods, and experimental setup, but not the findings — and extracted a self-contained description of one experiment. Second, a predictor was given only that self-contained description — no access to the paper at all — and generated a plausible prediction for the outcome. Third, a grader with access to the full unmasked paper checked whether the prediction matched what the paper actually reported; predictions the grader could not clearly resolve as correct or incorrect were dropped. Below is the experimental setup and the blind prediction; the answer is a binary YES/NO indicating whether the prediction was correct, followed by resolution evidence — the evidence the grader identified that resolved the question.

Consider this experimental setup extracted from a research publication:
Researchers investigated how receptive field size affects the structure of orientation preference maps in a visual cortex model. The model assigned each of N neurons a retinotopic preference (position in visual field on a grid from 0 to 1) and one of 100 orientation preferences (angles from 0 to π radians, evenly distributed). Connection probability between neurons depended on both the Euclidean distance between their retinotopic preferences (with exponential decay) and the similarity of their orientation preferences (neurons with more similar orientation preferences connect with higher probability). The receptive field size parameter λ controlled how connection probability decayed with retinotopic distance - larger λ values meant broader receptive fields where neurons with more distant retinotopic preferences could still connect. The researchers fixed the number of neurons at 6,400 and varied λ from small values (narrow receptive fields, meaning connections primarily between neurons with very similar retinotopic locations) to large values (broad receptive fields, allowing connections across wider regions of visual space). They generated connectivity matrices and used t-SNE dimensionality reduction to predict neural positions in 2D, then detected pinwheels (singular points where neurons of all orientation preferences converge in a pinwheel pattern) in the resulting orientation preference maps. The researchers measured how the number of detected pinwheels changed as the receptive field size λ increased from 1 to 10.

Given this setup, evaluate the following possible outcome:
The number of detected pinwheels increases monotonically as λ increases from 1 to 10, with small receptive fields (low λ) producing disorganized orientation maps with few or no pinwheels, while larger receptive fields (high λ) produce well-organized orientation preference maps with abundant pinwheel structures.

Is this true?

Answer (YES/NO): NO